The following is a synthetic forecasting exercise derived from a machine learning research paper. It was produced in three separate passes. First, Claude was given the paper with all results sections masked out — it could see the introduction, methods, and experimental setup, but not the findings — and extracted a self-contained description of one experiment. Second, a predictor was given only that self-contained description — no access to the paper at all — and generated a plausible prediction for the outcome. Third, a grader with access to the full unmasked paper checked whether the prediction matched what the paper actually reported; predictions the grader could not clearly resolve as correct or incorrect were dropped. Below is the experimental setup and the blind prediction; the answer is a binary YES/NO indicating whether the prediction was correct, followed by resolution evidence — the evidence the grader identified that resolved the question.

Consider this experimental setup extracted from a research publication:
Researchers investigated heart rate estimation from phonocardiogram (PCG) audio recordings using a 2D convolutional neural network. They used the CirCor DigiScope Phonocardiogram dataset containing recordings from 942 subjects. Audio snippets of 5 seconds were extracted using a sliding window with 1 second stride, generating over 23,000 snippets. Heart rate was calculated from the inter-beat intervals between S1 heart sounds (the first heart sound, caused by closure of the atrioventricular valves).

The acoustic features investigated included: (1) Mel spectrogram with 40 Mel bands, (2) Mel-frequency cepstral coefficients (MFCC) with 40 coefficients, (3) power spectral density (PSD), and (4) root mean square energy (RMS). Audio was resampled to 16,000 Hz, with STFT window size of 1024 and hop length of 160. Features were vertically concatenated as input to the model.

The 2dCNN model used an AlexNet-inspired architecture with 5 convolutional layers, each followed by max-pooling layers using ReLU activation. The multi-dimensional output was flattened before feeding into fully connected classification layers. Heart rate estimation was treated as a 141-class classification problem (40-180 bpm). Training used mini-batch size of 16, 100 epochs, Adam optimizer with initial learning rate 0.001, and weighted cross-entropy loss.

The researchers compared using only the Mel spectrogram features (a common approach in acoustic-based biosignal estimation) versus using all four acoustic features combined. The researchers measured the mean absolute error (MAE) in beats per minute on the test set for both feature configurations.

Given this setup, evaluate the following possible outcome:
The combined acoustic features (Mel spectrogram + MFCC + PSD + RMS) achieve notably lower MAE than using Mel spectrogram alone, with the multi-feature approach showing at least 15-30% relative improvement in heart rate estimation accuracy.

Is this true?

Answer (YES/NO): NO